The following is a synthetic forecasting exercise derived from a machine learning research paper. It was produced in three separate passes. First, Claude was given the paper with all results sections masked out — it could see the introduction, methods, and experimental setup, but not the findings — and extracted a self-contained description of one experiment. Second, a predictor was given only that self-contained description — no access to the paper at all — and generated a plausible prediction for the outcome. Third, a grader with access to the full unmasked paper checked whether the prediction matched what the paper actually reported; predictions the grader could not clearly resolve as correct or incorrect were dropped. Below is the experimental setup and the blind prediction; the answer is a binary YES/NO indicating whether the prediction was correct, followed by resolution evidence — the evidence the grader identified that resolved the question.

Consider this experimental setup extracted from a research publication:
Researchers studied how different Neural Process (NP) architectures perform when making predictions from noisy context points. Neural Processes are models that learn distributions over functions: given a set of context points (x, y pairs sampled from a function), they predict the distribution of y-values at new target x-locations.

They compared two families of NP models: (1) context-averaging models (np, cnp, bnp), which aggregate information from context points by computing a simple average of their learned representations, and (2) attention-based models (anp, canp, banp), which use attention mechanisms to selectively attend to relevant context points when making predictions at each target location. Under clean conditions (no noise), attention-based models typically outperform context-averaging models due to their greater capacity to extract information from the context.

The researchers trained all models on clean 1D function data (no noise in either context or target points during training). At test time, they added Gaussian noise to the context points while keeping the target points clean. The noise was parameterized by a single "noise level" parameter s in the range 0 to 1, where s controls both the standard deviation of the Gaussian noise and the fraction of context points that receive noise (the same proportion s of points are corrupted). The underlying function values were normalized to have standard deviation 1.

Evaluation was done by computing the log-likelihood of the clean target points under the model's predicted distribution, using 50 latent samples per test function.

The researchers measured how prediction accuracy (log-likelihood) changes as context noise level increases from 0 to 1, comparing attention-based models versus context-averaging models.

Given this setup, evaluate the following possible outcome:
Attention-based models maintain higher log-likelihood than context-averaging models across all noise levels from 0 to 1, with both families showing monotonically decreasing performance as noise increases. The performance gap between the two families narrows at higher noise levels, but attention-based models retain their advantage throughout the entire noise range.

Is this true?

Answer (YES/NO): NO